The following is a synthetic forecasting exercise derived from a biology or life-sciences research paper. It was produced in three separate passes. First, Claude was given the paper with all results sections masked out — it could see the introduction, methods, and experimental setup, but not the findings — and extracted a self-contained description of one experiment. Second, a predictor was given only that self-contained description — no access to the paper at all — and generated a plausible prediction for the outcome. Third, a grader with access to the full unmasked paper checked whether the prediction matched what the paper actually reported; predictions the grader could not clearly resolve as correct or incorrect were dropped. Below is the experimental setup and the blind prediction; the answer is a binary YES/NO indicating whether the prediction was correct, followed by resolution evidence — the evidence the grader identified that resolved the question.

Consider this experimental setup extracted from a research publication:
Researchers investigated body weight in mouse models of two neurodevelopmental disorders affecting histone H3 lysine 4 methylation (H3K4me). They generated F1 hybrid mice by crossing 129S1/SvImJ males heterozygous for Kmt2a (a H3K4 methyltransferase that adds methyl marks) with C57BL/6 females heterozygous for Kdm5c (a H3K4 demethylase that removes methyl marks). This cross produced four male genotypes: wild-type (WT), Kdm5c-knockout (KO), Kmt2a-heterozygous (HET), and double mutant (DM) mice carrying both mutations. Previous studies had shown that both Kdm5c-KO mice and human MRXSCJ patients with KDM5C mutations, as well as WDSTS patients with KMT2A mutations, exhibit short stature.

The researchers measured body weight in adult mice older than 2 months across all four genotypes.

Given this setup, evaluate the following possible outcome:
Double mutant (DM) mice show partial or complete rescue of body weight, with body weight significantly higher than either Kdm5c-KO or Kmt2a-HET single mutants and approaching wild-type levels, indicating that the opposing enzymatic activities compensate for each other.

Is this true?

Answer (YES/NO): NO